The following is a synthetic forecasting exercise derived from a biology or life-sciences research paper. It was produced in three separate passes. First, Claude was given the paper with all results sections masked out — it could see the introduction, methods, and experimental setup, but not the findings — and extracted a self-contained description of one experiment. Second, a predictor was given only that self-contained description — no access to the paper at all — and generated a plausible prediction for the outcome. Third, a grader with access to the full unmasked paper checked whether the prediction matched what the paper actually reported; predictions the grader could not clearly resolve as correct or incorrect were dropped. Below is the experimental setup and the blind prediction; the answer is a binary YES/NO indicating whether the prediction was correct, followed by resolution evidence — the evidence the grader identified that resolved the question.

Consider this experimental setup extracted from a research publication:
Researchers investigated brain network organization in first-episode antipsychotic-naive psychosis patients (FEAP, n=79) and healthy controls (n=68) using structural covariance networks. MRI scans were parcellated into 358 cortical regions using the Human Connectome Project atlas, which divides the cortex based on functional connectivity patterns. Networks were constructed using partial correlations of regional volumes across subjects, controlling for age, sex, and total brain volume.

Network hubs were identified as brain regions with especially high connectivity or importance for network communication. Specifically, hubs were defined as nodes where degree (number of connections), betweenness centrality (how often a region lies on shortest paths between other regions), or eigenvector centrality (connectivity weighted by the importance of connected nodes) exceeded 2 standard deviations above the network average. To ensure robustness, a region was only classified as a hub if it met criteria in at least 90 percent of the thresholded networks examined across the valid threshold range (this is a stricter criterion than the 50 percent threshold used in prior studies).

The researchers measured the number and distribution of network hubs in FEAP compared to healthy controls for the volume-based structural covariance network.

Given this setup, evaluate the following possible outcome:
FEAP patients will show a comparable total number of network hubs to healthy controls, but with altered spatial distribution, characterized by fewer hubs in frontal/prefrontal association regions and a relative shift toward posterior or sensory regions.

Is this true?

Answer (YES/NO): NO